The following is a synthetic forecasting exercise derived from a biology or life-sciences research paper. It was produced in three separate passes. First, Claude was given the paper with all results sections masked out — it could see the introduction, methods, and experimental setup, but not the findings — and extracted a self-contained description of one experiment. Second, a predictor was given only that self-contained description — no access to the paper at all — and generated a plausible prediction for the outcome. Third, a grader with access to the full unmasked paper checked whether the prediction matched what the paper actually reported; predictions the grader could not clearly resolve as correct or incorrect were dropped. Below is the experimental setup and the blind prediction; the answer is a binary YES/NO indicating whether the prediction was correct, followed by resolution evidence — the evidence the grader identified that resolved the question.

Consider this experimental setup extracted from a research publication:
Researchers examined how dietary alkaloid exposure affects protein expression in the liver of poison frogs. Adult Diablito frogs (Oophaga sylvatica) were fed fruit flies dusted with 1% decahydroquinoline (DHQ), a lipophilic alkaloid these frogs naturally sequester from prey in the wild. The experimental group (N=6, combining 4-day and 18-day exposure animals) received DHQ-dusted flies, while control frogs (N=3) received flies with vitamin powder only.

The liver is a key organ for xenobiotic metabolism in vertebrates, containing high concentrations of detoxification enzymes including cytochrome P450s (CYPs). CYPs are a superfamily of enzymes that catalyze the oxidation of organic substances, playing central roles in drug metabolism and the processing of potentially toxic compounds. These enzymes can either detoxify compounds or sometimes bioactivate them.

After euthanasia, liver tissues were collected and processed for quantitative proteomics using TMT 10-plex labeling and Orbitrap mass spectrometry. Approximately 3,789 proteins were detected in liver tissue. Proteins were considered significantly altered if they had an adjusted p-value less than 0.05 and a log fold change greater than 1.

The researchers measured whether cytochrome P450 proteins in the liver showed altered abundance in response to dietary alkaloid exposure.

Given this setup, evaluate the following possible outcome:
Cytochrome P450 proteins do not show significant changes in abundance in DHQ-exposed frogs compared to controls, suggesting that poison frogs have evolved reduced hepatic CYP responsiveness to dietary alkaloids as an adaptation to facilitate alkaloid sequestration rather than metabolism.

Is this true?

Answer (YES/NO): NO